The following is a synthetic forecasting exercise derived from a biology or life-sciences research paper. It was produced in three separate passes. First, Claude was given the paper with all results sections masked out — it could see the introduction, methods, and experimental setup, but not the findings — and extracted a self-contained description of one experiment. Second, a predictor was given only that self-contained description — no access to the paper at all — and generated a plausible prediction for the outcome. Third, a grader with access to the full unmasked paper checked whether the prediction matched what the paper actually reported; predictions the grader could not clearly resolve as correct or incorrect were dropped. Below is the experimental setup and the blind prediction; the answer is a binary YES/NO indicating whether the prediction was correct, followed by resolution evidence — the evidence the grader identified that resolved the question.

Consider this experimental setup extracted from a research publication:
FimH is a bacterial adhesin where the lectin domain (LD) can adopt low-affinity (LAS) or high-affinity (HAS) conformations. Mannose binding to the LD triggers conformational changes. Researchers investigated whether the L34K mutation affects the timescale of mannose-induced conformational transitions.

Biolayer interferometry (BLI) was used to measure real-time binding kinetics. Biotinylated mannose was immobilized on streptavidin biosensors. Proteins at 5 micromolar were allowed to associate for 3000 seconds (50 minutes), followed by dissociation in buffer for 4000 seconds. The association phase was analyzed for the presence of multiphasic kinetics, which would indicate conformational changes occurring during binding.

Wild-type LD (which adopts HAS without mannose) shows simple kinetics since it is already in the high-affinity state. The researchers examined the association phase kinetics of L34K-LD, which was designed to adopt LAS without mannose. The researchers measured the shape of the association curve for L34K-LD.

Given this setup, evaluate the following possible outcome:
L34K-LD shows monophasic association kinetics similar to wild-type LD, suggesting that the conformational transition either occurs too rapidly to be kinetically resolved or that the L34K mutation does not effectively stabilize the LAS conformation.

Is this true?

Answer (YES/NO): NO